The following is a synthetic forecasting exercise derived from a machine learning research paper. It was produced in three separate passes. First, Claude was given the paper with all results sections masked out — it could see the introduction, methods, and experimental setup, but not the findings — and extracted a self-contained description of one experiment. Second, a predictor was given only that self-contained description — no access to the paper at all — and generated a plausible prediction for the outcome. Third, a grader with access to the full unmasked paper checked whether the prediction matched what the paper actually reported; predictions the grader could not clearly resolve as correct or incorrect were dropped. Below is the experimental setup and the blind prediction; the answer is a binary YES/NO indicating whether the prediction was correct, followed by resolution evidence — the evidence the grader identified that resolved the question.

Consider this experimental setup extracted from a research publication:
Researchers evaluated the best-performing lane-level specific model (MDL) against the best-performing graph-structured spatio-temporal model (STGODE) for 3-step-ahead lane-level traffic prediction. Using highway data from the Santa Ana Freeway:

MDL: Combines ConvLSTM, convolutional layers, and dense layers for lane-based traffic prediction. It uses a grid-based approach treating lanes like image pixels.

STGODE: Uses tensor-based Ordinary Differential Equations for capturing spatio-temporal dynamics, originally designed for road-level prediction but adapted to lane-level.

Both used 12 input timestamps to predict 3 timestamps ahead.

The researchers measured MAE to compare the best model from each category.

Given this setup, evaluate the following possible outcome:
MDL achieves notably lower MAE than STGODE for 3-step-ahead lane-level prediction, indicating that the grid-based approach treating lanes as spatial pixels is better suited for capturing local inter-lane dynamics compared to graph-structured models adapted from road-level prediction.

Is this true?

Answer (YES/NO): NO